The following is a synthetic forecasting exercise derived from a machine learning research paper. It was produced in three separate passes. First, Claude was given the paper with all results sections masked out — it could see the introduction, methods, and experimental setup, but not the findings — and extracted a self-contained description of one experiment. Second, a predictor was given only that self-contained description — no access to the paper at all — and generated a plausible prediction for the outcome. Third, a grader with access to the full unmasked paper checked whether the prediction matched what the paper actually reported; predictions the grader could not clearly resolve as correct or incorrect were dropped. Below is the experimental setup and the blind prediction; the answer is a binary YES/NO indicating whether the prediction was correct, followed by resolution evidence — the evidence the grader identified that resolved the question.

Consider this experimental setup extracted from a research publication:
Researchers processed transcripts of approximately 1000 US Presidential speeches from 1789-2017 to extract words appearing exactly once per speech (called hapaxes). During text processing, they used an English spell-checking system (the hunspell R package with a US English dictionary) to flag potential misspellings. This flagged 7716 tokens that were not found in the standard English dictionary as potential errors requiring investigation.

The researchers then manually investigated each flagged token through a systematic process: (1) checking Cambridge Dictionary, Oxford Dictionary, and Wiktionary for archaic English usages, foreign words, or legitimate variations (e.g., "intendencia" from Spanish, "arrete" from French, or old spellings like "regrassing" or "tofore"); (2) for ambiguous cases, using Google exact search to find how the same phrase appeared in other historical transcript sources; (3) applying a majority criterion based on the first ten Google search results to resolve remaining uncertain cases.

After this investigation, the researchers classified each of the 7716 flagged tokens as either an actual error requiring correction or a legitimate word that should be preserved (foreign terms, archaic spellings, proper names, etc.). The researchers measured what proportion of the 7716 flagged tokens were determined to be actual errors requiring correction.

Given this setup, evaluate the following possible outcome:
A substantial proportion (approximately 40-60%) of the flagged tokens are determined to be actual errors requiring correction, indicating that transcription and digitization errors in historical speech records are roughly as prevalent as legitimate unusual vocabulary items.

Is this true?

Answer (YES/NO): YES